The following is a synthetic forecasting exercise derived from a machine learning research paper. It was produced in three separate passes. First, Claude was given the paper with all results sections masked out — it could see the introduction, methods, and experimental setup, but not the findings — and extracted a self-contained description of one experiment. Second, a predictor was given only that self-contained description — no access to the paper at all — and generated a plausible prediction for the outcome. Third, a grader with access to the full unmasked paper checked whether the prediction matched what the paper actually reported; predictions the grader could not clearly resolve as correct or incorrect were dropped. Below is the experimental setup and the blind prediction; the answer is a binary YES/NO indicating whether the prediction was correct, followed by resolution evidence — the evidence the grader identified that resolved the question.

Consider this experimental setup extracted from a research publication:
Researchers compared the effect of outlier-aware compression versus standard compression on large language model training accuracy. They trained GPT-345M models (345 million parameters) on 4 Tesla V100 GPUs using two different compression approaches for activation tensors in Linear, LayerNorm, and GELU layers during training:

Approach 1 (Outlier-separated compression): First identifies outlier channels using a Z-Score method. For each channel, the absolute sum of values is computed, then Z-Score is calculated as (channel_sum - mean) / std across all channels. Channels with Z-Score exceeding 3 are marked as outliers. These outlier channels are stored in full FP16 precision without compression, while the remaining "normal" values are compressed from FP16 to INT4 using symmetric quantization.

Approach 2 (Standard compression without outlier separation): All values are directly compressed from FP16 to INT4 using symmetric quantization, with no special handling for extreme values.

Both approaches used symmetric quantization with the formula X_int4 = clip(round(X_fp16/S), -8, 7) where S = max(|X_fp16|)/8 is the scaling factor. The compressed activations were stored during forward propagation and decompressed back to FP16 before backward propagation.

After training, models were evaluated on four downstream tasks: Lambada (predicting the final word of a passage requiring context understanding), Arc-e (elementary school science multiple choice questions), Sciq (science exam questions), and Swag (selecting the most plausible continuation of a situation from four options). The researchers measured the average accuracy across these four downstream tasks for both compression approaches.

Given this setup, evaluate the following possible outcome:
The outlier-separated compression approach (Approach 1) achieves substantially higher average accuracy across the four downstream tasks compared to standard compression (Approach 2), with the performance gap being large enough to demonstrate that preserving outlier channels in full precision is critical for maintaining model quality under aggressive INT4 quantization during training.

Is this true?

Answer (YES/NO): YES